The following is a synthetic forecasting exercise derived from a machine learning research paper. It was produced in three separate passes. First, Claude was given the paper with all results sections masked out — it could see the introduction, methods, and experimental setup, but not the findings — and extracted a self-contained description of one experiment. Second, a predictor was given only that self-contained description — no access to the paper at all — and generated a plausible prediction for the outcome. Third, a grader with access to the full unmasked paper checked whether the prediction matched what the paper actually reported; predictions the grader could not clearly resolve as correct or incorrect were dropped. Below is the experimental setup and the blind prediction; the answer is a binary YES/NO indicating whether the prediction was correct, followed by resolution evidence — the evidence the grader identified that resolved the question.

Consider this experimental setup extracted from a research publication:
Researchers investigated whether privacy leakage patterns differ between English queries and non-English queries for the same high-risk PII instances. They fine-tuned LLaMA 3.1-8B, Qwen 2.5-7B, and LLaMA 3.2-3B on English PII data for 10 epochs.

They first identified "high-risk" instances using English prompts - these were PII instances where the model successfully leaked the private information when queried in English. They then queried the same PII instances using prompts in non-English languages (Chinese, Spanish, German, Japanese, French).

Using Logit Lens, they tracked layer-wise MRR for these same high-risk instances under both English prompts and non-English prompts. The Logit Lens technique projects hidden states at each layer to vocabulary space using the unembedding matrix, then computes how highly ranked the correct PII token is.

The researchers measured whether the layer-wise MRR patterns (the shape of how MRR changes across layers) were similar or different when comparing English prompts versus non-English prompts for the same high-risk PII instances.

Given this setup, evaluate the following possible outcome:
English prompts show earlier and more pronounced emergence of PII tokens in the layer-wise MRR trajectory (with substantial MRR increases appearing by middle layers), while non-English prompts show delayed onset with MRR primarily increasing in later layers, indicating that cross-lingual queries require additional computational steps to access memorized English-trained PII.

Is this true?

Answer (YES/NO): NO